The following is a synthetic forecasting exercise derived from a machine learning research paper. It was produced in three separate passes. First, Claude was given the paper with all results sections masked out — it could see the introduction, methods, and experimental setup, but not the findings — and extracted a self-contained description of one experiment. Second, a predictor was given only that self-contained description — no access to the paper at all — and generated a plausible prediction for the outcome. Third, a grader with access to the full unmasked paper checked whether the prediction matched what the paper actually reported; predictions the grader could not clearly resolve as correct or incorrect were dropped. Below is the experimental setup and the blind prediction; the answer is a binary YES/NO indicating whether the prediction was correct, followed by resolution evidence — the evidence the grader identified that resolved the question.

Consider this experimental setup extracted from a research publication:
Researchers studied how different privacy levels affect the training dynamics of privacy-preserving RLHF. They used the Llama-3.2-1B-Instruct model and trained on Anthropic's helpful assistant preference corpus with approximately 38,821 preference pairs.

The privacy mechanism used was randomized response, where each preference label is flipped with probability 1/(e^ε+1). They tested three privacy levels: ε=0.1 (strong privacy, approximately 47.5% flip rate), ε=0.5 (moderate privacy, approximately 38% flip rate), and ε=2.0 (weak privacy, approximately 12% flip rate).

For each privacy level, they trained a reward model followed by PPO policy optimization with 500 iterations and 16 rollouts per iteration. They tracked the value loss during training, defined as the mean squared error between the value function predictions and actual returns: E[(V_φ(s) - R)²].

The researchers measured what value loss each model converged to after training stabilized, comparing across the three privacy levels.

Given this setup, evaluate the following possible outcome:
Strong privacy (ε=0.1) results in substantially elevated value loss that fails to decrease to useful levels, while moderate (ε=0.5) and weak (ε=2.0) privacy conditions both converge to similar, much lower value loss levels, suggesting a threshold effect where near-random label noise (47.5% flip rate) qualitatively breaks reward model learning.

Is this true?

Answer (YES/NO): NO